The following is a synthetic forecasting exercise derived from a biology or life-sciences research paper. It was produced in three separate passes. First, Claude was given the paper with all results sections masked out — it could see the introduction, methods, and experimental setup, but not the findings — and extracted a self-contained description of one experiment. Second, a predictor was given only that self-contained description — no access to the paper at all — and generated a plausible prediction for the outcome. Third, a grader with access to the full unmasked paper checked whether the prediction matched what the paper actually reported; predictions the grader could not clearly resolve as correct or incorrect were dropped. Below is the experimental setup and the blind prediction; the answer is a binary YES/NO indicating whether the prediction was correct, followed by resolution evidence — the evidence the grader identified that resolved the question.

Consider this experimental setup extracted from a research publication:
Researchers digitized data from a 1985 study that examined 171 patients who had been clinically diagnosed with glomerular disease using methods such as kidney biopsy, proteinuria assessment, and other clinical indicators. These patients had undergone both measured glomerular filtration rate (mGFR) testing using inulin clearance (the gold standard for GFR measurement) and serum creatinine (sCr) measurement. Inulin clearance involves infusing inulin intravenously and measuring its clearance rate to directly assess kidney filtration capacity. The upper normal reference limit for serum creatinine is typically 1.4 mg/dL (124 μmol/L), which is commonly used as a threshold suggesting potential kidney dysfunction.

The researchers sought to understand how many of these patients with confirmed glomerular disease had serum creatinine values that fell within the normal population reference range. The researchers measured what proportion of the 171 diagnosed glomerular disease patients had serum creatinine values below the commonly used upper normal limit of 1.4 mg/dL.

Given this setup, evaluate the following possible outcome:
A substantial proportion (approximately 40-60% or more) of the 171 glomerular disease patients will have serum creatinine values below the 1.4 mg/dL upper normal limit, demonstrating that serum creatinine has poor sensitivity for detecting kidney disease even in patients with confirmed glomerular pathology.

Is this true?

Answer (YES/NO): YES